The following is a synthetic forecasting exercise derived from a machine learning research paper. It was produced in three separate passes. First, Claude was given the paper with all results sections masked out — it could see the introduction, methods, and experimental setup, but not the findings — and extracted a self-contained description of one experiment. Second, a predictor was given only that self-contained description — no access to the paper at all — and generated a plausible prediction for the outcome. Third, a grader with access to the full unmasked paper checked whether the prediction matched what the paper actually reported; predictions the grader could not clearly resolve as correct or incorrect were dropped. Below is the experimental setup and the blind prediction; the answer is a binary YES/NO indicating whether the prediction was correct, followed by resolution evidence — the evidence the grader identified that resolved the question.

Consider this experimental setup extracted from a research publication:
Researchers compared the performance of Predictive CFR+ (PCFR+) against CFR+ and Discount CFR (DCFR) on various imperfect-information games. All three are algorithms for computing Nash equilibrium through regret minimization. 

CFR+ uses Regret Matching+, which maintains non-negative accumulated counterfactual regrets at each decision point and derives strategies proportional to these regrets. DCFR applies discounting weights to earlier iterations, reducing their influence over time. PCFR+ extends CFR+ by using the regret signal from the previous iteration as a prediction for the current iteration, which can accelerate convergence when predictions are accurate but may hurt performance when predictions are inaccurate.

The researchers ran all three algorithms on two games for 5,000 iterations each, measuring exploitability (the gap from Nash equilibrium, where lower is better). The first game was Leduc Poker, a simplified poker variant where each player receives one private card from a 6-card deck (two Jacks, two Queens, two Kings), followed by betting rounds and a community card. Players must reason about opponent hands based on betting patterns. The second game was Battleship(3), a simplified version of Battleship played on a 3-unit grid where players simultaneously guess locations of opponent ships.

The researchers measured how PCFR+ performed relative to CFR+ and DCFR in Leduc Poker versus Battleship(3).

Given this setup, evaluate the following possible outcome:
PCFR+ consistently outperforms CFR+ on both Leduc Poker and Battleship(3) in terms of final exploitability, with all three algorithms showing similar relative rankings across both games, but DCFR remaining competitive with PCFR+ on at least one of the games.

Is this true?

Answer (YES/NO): NO